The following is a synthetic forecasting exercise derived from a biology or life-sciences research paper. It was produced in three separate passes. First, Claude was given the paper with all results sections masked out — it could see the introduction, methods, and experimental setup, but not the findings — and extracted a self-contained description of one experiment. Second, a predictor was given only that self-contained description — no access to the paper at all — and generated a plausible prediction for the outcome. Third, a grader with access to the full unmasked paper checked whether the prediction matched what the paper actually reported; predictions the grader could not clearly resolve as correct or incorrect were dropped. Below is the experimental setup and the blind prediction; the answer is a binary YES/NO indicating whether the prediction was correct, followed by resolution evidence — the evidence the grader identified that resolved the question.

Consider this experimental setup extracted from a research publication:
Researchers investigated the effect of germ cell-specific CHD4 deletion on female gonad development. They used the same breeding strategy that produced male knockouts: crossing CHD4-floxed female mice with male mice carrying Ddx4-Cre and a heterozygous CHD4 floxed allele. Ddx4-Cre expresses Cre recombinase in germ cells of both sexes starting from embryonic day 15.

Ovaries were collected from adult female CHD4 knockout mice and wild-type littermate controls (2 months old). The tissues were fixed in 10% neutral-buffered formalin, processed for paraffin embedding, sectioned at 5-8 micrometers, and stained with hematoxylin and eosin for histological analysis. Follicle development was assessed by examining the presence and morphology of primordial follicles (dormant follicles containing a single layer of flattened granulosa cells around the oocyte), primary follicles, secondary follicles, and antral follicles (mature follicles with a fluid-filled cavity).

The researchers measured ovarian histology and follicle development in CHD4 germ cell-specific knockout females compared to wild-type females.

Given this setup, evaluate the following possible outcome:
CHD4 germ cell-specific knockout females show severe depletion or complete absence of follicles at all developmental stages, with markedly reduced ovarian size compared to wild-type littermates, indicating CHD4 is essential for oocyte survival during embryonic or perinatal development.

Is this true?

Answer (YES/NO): YES